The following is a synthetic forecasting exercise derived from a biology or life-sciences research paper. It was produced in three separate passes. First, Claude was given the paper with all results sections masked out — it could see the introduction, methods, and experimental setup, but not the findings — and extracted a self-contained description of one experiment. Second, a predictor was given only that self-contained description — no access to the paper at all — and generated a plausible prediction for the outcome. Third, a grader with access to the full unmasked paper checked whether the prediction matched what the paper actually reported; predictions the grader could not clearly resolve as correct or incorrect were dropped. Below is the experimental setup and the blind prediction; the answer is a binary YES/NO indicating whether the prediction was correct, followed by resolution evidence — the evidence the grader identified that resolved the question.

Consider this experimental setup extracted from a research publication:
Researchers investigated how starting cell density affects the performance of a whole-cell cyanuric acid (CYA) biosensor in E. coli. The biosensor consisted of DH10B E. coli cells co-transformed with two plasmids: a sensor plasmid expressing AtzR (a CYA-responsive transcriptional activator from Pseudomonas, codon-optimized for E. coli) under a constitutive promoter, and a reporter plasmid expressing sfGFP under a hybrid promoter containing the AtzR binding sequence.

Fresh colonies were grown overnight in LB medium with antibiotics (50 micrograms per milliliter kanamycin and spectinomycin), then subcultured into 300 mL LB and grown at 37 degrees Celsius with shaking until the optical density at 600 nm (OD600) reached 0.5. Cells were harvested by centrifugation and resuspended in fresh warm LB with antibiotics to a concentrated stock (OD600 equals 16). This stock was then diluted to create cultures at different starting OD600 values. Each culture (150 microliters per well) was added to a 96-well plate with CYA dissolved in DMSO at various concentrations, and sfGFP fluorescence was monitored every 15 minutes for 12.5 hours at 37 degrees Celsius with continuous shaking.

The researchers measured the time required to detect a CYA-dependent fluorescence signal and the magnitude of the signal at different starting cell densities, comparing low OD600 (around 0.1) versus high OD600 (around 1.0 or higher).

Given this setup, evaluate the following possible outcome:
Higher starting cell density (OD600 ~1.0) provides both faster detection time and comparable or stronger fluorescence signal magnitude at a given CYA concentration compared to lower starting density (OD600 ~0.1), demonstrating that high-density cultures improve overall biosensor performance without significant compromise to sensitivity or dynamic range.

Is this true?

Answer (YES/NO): NO